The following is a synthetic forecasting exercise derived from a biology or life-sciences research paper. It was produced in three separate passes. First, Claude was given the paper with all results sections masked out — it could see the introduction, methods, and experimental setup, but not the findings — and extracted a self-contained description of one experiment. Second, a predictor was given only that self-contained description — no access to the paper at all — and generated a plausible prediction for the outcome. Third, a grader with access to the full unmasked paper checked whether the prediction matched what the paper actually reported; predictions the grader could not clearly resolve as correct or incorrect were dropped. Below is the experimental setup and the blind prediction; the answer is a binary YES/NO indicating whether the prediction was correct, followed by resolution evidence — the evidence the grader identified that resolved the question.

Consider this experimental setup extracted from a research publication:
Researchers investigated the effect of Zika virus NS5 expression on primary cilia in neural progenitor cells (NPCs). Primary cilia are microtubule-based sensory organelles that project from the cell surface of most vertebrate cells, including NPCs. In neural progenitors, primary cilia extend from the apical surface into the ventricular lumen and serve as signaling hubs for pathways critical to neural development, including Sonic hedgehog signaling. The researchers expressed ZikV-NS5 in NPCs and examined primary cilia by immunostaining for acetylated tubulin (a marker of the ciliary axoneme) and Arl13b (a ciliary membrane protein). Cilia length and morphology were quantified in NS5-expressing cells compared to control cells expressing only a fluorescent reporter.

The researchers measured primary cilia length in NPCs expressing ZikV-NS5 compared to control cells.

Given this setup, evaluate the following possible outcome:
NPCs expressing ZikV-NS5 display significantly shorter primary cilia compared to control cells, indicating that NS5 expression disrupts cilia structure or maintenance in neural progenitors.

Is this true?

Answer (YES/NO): YES